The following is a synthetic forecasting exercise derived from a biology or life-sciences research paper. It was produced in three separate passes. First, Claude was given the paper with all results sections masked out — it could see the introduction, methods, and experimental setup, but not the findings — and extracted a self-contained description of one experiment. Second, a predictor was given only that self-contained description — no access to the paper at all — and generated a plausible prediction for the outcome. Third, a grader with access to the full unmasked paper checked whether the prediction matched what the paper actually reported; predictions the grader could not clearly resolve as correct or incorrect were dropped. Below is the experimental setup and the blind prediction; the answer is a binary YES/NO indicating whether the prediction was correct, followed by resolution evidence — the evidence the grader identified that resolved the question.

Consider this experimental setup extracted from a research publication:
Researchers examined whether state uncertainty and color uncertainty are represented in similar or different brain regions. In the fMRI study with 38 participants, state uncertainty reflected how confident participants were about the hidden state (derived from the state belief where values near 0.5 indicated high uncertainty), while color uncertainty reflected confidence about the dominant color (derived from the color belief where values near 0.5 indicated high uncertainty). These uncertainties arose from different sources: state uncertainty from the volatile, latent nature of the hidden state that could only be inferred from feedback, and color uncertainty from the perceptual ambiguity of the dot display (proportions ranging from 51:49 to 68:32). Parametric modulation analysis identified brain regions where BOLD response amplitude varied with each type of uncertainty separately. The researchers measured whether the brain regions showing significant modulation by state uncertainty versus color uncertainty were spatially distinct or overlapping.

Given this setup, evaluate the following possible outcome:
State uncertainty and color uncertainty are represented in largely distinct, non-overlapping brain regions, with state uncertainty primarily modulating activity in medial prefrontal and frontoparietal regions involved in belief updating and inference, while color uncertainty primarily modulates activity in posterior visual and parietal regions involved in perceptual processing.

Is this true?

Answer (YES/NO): NO